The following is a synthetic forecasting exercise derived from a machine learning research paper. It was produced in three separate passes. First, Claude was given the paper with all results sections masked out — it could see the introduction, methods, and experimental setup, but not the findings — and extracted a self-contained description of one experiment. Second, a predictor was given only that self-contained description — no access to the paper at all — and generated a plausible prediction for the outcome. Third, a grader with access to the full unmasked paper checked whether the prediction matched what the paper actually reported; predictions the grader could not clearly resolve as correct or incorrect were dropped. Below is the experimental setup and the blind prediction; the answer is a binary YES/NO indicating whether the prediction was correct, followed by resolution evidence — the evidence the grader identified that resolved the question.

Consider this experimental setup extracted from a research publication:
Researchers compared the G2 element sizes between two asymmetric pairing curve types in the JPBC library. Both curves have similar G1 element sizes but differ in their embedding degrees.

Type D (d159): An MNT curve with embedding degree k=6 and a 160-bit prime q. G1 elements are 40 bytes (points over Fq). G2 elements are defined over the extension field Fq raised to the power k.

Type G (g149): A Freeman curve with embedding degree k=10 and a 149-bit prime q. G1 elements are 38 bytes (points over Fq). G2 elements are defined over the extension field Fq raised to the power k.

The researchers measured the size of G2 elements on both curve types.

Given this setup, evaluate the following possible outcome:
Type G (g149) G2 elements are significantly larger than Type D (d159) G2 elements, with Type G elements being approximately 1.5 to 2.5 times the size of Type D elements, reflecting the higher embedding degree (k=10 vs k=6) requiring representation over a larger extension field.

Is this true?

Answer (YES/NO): YES